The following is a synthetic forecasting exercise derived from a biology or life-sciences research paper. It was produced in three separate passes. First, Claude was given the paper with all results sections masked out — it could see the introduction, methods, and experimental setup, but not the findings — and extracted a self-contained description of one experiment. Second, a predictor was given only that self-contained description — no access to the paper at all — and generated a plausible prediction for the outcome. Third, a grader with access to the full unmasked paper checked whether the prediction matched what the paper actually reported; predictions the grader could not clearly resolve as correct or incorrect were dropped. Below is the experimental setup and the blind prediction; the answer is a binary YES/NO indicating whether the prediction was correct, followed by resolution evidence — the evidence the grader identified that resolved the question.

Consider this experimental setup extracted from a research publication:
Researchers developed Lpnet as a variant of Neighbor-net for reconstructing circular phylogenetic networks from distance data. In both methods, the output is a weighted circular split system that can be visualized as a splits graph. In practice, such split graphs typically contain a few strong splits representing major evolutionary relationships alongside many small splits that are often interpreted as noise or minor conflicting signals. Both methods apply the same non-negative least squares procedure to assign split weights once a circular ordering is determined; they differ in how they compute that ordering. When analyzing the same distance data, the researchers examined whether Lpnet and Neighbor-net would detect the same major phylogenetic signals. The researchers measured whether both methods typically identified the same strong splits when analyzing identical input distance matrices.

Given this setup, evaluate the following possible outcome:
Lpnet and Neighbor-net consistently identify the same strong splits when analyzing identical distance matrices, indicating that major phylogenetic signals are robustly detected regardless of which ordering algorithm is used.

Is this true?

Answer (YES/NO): NO